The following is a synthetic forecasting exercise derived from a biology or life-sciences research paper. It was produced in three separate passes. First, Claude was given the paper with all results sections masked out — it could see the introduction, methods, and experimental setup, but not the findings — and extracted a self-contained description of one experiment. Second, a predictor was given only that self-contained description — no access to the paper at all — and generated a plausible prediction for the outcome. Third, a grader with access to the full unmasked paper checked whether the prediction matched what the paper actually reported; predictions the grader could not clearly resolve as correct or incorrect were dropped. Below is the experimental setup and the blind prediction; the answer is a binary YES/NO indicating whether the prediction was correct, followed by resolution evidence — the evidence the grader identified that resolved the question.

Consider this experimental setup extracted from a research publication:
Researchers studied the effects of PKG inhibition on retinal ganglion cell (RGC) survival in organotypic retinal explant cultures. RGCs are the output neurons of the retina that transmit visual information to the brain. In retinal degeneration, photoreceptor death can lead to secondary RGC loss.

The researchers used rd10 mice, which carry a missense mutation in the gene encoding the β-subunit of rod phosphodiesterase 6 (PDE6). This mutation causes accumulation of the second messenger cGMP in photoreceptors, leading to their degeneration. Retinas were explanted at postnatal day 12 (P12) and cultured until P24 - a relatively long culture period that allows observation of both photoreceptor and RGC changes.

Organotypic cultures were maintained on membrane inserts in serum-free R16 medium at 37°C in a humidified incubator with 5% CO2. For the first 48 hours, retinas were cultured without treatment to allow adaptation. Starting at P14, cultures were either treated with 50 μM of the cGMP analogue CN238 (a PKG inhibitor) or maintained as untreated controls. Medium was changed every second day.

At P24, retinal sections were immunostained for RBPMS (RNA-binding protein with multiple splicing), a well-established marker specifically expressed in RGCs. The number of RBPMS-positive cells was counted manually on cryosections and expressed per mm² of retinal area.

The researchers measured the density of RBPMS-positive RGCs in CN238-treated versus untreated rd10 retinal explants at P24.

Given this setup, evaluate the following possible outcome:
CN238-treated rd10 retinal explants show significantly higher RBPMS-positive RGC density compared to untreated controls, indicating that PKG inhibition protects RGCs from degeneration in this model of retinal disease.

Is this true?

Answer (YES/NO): YES